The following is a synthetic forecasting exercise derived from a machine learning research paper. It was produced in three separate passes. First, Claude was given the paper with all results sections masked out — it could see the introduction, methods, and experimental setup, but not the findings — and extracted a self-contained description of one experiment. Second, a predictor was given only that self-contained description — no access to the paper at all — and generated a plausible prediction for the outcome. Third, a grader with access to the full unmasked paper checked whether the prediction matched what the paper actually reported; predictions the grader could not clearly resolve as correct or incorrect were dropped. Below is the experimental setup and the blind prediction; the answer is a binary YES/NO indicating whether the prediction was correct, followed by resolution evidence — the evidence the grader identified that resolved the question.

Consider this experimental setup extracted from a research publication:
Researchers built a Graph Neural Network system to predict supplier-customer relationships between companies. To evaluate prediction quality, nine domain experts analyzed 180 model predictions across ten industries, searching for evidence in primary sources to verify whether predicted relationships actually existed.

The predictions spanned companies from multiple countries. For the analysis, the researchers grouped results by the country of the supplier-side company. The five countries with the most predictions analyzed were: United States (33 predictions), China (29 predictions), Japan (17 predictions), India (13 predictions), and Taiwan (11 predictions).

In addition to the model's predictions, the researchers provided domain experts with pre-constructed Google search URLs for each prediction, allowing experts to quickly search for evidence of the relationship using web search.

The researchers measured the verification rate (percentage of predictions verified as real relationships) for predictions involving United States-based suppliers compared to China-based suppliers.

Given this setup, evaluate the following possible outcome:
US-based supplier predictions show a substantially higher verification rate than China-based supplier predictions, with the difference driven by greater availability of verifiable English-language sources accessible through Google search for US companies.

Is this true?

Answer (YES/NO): YES